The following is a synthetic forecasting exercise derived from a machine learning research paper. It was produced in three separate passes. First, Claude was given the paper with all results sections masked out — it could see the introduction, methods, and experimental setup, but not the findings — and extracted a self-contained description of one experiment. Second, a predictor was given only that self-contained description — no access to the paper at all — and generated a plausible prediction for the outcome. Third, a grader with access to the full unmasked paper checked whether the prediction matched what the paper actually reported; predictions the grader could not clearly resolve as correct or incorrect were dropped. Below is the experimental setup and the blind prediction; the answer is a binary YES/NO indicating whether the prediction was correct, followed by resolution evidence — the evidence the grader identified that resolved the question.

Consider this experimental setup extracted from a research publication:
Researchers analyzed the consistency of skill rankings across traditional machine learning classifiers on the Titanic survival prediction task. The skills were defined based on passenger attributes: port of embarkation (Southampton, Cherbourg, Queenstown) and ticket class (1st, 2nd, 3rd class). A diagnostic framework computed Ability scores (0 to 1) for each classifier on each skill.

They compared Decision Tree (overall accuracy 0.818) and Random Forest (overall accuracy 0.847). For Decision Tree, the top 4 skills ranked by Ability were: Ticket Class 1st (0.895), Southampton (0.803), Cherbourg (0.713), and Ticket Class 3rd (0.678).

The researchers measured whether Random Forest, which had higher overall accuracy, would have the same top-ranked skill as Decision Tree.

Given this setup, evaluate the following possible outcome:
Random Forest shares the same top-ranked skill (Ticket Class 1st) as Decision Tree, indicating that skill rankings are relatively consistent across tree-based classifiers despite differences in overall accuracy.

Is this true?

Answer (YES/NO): NO